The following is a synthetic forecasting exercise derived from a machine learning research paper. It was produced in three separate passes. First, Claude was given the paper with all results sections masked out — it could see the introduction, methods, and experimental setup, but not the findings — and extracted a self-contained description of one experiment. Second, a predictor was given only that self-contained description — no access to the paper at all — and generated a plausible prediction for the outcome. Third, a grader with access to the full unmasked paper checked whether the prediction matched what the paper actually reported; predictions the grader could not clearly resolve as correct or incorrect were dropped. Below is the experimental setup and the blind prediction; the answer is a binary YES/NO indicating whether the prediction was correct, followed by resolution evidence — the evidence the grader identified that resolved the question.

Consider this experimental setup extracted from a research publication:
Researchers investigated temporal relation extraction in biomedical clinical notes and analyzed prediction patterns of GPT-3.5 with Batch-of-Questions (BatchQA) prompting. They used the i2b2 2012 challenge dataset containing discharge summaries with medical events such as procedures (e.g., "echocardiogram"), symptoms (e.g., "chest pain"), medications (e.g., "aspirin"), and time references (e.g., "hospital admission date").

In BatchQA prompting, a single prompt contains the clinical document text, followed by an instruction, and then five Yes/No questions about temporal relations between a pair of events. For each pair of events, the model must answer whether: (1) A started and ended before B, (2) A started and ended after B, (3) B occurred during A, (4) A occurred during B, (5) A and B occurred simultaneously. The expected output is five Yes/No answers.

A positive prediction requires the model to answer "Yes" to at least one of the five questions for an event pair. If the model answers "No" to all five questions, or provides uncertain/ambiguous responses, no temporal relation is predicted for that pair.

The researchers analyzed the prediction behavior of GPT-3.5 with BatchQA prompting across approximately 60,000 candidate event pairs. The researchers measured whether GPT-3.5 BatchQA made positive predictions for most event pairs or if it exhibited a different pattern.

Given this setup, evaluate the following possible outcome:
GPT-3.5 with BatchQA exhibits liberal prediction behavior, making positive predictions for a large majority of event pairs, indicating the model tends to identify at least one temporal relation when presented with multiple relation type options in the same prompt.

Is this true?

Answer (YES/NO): NO